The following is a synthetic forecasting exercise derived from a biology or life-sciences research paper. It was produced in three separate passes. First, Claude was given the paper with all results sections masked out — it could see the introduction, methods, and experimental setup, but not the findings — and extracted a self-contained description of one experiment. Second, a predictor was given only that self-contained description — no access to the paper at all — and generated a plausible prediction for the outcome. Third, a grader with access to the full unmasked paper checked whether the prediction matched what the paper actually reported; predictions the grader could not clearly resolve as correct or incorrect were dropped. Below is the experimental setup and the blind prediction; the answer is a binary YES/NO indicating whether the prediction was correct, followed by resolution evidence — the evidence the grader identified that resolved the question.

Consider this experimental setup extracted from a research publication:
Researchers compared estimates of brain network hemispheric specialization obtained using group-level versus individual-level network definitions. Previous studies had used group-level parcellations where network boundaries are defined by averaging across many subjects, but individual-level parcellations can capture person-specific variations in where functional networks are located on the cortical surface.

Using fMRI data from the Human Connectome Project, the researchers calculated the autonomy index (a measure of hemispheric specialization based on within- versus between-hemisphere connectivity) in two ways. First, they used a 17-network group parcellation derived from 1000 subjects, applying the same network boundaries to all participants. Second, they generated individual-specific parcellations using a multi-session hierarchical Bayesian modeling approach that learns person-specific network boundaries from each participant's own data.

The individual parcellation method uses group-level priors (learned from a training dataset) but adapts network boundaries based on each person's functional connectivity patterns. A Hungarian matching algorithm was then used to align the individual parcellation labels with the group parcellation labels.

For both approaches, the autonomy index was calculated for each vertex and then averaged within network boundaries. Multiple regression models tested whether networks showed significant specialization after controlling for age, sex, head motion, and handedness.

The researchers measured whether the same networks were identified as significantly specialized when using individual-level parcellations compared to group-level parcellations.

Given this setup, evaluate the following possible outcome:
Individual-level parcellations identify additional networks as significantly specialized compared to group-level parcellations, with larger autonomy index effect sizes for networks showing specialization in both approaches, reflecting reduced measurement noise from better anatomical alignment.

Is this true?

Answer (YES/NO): NO